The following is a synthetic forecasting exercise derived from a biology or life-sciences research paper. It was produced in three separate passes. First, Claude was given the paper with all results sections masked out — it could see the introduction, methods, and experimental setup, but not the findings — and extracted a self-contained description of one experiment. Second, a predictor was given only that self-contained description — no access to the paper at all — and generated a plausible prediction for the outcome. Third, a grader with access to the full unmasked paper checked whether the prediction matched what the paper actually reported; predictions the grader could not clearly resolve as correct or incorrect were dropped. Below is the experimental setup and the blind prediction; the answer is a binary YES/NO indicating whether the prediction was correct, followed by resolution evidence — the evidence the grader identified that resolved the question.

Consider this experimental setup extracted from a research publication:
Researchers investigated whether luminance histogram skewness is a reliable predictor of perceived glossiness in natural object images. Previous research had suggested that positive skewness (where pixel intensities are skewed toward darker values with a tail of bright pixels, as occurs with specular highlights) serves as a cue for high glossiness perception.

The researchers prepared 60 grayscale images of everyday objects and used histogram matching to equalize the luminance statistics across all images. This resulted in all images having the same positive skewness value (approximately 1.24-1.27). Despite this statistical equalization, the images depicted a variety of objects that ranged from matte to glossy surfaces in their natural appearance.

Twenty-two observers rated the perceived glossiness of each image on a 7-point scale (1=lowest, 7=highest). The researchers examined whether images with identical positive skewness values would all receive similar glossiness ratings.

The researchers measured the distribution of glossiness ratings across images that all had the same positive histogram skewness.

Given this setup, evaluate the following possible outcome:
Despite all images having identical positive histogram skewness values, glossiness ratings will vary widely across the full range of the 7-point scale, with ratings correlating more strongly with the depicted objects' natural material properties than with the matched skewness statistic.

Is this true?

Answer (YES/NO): YES